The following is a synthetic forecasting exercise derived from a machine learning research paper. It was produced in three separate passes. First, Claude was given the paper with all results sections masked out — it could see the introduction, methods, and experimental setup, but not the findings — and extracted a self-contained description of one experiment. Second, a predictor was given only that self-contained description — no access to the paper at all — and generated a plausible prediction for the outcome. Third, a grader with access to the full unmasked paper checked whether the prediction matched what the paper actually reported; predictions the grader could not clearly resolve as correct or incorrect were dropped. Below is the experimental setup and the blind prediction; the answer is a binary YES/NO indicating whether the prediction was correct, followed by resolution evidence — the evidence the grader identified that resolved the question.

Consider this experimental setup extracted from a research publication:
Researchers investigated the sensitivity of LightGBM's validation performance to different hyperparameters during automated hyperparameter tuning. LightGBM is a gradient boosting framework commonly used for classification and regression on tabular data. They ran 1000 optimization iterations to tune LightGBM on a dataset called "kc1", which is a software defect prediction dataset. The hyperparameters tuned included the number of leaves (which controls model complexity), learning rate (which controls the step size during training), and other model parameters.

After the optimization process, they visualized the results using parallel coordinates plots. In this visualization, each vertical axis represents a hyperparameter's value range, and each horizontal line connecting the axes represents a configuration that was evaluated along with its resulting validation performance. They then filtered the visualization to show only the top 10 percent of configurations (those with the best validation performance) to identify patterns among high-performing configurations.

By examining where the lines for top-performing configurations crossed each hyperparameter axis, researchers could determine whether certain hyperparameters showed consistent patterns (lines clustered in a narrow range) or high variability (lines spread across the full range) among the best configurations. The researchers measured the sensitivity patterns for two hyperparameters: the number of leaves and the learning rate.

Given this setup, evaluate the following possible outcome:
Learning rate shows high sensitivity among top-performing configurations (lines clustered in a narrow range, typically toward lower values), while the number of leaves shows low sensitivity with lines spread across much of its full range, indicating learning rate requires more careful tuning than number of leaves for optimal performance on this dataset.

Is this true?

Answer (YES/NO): NO